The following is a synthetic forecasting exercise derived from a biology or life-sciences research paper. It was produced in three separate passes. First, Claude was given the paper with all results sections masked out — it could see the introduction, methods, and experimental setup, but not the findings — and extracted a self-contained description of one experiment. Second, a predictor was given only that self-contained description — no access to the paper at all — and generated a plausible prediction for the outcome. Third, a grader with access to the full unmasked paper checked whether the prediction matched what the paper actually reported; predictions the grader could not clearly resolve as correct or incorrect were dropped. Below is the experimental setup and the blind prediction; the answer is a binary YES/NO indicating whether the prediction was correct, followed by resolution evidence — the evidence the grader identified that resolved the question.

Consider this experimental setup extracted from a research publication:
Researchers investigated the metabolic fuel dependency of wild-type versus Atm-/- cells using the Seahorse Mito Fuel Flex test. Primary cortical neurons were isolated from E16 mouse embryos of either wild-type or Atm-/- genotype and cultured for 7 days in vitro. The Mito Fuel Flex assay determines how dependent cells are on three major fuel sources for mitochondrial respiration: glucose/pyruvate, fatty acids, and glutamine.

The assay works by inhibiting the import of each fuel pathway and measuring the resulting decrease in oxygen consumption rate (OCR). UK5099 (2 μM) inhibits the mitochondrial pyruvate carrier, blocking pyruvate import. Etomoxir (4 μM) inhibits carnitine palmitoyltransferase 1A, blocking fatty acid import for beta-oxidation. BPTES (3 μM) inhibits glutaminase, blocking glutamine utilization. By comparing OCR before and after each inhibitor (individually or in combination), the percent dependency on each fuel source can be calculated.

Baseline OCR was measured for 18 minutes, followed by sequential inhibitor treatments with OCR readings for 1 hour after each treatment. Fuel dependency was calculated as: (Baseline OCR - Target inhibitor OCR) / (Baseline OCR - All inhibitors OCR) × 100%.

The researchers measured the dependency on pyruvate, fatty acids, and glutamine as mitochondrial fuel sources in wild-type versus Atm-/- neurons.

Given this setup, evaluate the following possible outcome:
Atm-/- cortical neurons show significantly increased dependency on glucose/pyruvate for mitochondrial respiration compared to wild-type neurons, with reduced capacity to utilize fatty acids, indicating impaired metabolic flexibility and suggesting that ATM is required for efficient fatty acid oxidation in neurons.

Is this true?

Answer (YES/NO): NO